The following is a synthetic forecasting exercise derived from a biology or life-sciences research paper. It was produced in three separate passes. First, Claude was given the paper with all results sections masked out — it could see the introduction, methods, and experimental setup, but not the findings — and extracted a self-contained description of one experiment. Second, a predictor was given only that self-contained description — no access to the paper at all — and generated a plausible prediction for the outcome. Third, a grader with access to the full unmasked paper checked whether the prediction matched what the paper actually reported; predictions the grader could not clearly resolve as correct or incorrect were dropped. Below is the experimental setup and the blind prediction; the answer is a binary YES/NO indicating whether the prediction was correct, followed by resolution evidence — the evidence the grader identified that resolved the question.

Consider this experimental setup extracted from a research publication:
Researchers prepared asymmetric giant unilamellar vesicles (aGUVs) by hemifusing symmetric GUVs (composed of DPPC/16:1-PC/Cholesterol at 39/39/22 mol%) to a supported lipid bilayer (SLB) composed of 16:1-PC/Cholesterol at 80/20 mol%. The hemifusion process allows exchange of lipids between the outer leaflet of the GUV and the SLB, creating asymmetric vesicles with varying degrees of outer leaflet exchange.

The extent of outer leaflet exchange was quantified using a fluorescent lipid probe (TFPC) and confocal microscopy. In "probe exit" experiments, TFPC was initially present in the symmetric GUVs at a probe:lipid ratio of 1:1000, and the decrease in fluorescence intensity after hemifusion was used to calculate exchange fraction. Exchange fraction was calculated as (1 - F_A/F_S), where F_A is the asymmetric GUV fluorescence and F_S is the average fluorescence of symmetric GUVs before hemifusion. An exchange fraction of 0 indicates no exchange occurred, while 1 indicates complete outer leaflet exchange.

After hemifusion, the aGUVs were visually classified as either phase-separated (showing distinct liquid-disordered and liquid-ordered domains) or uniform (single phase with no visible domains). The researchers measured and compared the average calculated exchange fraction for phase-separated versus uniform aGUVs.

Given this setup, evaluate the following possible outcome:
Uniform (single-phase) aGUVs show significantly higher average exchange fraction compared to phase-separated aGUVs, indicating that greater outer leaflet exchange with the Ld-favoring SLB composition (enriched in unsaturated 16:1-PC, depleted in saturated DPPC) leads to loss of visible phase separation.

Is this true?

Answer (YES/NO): YES